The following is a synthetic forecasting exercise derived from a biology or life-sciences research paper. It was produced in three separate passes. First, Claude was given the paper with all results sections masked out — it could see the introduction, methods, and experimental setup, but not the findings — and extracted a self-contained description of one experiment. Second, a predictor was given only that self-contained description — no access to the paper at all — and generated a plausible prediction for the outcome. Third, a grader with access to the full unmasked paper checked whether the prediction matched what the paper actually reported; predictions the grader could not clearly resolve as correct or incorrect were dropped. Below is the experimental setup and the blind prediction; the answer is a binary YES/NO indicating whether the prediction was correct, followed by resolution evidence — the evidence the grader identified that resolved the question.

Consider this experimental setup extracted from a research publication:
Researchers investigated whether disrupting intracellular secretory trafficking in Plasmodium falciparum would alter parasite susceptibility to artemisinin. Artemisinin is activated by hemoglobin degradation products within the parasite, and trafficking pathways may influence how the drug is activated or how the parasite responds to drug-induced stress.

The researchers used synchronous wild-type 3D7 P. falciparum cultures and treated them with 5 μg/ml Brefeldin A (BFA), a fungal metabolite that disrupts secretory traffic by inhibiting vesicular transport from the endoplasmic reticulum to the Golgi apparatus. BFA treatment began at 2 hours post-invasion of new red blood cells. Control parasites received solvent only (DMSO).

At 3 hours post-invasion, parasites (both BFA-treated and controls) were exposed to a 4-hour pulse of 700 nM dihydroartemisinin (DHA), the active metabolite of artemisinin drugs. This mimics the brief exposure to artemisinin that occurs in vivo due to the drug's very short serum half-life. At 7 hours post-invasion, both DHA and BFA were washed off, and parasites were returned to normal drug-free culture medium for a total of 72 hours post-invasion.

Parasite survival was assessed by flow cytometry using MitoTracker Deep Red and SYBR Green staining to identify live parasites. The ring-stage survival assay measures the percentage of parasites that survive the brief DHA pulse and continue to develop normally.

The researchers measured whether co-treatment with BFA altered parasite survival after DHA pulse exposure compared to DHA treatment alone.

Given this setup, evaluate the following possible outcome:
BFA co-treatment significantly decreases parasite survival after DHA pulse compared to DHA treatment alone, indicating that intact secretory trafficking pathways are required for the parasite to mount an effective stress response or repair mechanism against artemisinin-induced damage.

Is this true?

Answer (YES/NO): NO